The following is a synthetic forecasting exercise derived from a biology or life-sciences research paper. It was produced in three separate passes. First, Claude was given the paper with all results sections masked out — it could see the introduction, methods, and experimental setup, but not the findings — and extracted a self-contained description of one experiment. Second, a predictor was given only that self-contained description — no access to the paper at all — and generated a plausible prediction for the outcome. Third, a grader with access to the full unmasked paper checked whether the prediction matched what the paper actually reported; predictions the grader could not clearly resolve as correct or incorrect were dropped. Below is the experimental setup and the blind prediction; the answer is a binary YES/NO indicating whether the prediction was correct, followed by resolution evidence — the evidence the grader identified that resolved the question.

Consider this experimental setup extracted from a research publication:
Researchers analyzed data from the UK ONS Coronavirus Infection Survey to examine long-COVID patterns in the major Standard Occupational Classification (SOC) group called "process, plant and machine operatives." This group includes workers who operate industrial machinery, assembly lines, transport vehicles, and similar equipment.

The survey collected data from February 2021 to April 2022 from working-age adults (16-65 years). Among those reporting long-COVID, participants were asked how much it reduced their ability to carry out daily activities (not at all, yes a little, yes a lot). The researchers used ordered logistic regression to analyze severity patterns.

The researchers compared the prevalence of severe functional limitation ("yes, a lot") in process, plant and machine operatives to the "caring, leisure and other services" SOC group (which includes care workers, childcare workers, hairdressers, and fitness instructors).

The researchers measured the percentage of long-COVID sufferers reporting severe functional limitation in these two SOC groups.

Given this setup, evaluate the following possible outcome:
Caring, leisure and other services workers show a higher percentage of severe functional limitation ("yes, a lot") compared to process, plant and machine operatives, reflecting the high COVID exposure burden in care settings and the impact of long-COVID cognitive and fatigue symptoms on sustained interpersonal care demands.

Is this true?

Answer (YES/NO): NO